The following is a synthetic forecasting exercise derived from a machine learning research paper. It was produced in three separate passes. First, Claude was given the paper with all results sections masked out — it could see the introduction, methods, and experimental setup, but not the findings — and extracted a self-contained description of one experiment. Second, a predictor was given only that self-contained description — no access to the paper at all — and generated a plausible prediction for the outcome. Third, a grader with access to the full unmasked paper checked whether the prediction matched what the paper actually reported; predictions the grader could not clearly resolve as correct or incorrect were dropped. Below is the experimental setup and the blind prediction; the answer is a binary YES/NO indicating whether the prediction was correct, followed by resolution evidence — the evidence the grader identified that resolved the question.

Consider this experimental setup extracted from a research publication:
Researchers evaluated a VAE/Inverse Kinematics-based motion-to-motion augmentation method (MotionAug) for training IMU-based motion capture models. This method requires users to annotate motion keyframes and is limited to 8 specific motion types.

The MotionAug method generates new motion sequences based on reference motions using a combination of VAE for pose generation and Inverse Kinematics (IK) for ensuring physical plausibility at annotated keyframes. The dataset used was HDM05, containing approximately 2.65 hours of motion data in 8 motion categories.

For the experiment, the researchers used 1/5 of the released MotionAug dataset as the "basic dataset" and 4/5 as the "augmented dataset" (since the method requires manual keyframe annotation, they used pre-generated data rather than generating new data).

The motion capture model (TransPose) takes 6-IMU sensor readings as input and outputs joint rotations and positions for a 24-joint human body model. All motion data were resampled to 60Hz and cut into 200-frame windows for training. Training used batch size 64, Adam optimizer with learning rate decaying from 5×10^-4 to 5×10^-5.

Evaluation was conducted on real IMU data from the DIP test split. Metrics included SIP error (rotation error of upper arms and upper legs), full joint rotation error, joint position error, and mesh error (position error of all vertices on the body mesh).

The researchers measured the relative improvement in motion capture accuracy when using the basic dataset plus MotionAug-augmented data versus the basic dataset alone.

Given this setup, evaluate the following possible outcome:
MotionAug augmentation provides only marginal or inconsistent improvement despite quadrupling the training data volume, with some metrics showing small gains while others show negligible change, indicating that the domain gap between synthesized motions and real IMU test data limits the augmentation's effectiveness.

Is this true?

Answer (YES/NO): NO